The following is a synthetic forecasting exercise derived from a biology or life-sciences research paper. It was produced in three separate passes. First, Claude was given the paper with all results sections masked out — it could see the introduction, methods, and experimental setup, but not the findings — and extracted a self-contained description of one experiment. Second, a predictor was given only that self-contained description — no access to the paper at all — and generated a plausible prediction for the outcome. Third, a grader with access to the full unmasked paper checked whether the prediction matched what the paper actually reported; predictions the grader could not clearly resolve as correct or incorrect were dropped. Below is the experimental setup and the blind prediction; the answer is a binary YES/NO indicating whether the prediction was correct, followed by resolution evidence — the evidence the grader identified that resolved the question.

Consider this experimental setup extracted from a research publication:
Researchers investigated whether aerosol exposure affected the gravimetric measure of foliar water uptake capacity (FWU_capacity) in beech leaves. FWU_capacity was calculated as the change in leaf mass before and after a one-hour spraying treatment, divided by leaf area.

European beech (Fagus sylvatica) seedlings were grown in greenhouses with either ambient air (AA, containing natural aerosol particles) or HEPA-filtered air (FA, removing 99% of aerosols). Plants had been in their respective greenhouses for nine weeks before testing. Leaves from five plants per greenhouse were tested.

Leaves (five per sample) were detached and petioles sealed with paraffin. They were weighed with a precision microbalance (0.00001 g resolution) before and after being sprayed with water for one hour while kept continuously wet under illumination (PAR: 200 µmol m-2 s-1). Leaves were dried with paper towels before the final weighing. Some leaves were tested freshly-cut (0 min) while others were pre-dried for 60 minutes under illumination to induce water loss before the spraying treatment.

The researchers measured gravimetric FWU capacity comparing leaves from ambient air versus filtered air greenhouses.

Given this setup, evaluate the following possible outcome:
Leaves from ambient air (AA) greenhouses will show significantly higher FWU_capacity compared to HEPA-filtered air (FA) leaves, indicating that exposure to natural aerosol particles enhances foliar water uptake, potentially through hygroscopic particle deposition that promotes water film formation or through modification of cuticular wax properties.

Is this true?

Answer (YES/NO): NO